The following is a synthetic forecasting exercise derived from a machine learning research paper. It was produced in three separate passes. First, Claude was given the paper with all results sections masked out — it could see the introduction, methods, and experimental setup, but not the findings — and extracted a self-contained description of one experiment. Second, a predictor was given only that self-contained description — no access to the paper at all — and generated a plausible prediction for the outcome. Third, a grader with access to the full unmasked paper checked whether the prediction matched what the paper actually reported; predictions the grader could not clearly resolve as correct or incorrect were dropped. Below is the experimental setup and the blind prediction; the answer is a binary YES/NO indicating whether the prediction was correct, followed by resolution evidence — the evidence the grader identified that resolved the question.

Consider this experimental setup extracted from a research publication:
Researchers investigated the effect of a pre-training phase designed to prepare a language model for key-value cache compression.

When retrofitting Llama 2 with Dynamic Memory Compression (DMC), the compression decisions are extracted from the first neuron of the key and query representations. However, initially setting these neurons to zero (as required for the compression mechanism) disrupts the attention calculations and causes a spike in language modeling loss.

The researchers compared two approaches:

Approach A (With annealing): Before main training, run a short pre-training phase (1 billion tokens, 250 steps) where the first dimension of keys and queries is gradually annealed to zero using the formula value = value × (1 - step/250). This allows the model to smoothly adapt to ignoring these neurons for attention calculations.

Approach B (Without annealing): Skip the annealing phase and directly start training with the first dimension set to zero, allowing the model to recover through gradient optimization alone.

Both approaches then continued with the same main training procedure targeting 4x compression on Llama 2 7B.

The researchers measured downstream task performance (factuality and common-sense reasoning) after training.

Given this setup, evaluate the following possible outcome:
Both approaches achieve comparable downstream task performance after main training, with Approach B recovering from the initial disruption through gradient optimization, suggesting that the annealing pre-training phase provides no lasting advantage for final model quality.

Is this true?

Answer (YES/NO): NO